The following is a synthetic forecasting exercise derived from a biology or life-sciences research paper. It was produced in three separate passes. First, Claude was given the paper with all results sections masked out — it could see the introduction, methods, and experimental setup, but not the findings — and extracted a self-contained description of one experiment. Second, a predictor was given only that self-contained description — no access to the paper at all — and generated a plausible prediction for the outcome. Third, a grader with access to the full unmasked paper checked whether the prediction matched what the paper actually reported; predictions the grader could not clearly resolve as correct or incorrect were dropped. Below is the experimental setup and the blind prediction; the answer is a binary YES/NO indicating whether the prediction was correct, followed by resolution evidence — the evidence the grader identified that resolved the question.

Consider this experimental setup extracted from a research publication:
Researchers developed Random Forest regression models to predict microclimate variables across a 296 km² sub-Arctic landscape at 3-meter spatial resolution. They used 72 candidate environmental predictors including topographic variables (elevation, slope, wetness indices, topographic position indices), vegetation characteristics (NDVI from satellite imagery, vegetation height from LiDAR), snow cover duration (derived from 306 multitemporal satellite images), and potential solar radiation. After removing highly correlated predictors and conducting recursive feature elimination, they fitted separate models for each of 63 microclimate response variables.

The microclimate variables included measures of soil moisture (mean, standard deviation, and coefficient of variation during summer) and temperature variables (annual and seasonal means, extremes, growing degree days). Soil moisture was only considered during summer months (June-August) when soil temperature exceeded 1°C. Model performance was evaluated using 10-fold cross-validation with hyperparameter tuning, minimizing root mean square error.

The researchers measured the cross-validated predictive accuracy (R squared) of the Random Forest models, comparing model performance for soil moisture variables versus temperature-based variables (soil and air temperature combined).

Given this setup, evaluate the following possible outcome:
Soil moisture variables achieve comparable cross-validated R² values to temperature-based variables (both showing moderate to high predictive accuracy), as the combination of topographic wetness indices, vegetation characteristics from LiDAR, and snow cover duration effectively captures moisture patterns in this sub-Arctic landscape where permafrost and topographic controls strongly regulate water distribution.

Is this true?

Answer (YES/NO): NO